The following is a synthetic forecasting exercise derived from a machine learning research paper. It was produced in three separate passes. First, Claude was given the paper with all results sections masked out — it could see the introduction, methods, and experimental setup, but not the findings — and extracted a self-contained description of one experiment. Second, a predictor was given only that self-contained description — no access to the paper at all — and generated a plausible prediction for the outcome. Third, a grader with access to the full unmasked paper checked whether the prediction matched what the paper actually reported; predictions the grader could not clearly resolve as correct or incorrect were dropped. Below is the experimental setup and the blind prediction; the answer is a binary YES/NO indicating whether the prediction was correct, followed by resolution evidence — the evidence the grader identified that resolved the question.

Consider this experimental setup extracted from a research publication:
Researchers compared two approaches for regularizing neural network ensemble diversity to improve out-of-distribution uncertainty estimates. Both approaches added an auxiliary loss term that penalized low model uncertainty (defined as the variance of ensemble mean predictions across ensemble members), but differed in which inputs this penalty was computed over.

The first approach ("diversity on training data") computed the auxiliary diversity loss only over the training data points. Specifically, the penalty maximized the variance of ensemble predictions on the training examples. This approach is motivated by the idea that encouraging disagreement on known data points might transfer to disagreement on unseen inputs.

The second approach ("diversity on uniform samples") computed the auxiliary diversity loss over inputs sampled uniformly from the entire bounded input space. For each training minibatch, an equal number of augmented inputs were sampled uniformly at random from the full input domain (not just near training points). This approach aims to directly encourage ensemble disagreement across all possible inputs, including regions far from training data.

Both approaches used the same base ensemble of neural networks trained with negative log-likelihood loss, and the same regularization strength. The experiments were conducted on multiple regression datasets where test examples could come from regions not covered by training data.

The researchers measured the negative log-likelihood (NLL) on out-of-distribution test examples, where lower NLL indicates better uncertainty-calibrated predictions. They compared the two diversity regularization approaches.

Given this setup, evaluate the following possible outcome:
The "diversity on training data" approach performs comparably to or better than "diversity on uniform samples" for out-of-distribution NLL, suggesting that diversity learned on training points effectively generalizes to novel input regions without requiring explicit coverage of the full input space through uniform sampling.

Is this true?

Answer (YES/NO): NO